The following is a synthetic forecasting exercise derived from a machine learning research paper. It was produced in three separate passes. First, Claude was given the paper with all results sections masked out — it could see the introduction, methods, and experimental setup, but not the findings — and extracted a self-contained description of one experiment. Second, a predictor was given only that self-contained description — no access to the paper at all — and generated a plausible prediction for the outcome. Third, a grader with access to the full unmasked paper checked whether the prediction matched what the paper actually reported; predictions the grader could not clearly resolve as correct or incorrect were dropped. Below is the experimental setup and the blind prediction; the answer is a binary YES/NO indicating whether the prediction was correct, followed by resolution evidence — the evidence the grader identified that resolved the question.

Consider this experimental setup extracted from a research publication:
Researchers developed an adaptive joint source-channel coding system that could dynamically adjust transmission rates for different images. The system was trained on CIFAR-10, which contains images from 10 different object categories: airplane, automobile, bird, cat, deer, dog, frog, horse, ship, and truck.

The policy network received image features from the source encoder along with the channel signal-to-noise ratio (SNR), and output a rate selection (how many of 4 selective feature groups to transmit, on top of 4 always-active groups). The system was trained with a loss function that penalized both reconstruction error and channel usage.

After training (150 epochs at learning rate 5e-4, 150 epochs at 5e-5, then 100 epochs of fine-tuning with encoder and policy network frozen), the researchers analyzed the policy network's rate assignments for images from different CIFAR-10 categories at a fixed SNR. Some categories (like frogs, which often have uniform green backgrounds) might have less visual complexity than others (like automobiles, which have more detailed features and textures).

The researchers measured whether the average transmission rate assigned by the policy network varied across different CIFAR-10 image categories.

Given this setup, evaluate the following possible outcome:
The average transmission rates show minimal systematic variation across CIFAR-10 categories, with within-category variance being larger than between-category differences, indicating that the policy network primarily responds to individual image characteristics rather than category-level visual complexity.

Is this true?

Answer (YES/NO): NO